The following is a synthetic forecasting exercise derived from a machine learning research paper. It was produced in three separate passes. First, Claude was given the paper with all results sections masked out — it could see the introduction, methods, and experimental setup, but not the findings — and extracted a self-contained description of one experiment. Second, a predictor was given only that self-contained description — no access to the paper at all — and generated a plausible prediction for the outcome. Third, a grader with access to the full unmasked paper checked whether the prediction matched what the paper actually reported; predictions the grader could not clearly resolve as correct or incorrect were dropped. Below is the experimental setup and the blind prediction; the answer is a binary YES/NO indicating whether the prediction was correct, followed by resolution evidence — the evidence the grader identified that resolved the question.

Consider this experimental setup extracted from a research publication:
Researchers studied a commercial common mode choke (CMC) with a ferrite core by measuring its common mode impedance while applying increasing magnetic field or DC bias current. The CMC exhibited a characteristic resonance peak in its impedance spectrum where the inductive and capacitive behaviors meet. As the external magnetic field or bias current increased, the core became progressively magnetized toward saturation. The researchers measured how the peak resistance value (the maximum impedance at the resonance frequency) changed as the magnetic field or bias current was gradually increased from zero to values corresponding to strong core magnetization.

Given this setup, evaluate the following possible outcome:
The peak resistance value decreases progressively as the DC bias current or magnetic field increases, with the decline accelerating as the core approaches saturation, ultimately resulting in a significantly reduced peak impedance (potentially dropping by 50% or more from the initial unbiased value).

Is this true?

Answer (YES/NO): NO